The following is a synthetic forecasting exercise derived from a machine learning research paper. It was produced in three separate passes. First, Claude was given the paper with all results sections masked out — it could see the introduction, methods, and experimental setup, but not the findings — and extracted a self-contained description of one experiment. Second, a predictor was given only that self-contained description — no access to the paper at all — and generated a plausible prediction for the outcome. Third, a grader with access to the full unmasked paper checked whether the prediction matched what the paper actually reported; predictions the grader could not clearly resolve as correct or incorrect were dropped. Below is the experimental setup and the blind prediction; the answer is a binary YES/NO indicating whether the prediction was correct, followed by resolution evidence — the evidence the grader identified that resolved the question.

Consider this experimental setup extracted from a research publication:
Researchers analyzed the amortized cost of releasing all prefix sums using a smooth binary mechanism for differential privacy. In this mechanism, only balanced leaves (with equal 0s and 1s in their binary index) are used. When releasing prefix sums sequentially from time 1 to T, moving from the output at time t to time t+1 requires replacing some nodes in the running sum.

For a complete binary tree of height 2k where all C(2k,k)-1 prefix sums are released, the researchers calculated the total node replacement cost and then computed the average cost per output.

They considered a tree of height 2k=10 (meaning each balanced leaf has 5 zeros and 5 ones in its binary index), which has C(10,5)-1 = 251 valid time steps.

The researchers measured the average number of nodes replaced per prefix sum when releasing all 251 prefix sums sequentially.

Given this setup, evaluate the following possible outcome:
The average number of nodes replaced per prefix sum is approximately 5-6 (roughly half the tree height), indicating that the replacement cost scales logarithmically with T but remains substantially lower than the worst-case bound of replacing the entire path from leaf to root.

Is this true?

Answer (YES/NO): NO